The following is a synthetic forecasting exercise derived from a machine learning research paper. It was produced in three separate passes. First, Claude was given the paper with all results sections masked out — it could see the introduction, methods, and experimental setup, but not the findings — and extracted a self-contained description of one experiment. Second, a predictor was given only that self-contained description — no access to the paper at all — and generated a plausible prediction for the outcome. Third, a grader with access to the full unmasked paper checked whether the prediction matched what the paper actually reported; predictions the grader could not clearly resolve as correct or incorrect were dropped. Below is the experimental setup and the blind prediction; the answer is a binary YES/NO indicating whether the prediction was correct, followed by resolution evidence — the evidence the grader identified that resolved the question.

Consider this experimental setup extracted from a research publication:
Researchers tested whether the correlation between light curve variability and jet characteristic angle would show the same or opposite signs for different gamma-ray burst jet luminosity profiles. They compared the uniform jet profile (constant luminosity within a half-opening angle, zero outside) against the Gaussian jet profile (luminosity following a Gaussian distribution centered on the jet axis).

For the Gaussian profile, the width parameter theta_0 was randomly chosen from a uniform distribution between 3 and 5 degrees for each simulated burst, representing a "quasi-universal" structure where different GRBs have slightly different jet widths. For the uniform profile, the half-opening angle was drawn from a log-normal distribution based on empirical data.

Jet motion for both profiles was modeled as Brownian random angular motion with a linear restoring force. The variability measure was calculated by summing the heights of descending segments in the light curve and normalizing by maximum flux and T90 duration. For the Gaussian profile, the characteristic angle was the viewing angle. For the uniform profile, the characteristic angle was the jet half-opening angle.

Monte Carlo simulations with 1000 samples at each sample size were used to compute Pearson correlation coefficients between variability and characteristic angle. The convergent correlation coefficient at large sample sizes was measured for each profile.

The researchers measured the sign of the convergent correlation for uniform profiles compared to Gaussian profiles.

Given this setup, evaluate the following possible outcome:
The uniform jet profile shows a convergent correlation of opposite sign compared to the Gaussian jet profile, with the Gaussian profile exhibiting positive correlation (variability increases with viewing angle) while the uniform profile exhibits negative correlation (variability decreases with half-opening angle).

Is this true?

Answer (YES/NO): YES